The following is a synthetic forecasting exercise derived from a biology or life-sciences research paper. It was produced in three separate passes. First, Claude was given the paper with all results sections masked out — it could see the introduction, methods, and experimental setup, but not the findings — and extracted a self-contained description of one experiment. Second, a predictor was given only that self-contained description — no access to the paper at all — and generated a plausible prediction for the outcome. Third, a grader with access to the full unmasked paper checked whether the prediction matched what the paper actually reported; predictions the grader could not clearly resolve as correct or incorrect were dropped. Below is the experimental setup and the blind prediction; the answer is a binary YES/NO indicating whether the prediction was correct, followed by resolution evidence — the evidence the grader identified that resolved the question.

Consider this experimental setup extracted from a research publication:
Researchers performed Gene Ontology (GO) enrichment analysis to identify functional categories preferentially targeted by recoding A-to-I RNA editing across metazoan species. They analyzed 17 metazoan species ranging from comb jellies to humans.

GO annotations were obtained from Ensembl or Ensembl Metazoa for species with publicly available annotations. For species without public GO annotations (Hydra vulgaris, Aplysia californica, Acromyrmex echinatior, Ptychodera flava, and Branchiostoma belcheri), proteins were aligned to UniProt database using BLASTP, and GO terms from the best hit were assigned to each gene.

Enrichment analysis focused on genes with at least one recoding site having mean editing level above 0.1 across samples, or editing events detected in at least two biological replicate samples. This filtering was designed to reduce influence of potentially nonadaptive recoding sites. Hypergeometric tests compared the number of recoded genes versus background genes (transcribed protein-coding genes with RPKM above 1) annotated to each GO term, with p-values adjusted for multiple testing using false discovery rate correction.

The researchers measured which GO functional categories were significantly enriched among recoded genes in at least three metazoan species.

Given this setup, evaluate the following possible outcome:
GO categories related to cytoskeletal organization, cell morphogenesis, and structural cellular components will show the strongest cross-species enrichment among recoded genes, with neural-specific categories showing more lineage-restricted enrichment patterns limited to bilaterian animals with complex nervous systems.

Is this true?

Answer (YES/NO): NO